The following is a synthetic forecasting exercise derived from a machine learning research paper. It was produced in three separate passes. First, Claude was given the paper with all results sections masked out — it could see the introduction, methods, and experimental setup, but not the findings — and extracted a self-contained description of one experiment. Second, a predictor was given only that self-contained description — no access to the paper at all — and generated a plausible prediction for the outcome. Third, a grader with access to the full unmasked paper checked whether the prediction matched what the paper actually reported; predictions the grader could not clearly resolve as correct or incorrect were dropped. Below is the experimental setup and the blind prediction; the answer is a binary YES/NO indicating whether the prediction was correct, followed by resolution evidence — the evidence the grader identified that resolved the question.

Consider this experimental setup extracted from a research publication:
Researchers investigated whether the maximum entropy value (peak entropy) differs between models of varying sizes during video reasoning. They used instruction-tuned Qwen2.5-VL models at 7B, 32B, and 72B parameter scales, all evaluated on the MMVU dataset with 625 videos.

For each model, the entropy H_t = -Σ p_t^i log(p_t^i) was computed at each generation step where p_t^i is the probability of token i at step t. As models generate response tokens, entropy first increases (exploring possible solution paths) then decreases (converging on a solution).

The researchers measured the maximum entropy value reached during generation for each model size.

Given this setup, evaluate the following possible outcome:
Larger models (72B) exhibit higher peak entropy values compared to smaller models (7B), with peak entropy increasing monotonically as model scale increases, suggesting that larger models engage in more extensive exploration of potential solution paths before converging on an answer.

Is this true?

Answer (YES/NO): NO